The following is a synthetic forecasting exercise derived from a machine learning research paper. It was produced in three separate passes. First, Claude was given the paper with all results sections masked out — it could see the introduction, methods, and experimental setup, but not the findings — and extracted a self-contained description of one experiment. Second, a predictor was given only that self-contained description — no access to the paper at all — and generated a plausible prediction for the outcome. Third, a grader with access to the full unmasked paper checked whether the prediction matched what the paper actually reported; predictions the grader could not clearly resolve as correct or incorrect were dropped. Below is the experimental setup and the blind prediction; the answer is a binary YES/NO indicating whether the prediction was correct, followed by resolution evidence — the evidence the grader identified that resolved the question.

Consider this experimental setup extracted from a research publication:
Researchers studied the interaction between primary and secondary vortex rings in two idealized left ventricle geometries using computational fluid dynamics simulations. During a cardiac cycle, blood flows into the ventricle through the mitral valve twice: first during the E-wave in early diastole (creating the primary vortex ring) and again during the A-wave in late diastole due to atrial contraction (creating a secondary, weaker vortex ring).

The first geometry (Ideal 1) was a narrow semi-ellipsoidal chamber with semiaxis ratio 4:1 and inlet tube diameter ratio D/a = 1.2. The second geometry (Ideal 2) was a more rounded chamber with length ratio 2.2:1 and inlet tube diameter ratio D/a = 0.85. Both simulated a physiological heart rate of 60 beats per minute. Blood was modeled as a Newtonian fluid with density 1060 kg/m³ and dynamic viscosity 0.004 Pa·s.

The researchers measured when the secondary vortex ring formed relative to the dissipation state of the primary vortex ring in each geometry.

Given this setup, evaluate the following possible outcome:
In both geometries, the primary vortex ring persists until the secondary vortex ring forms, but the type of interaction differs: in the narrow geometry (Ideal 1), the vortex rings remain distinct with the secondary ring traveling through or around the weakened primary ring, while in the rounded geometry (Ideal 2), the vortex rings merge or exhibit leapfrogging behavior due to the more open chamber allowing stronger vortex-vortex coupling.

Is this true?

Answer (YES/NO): NO